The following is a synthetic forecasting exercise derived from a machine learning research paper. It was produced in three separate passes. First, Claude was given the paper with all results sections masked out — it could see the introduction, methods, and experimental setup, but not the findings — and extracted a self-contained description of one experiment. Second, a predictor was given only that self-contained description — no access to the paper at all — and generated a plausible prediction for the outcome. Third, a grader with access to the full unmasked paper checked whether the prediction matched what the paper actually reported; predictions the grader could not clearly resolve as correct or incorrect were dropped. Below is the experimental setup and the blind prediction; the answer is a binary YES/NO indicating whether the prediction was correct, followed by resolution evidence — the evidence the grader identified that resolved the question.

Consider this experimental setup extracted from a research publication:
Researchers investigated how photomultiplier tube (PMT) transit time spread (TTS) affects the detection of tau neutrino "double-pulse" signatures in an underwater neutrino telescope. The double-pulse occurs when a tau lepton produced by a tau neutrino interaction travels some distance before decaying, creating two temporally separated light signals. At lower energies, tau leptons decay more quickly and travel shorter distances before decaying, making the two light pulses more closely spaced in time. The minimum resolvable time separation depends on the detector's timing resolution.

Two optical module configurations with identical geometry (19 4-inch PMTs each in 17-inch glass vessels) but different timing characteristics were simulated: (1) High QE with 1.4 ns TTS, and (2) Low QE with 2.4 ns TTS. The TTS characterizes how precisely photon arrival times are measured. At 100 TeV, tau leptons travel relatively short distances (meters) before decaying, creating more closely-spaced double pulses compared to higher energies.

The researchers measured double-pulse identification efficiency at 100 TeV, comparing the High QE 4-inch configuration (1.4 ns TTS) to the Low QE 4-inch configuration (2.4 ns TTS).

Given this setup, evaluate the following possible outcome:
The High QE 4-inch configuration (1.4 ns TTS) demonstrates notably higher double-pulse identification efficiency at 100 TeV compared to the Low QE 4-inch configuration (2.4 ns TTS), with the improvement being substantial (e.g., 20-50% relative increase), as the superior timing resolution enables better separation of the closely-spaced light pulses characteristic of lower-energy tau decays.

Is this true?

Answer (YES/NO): NO